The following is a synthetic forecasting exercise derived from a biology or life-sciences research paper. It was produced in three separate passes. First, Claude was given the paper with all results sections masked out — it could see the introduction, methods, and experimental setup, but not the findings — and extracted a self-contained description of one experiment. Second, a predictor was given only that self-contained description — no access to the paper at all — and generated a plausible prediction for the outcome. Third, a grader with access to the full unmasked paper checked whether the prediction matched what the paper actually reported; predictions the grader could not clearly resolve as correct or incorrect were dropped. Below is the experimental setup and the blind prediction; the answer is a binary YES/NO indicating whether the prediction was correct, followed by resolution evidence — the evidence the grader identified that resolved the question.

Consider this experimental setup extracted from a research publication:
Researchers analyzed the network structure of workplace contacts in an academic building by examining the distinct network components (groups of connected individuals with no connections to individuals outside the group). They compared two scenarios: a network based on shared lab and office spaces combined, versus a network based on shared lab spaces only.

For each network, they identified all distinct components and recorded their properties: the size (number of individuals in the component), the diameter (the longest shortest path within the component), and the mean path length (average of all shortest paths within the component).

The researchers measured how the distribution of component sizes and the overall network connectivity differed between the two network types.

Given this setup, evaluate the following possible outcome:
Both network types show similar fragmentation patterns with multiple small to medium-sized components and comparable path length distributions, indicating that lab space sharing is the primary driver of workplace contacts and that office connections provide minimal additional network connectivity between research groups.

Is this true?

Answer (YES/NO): NO